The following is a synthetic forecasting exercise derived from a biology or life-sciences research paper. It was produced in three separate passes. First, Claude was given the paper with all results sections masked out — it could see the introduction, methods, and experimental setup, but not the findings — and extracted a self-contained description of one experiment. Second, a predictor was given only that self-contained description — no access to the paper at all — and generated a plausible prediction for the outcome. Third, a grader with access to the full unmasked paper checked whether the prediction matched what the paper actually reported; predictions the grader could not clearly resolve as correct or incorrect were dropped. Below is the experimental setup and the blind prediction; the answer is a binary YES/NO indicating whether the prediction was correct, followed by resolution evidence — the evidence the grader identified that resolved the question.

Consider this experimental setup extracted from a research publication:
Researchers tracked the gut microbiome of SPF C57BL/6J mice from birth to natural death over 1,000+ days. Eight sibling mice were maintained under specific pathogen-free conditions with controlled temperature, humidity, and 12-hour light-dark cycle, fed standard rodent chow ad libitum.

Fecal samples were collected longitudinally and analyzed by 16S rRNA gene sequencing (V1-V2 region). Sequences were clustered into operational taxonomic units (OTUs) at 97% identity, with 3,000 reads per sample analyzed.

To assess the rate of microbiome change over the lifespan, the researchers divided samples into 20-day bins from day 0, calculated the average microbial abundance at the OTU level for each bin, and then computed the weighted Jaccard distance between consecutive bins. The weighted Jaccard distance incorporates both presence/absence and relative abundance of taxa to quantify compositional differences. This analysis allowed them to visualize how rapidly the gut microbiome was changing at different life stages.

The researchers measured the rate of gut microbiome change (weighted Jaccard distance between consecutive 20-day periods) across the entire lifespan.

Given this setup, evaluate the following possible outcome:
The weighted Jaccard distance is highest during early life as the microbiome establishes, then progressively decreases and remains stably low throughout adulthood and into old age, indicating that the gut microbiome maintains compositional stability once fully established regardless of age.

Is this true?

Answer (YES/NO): NO